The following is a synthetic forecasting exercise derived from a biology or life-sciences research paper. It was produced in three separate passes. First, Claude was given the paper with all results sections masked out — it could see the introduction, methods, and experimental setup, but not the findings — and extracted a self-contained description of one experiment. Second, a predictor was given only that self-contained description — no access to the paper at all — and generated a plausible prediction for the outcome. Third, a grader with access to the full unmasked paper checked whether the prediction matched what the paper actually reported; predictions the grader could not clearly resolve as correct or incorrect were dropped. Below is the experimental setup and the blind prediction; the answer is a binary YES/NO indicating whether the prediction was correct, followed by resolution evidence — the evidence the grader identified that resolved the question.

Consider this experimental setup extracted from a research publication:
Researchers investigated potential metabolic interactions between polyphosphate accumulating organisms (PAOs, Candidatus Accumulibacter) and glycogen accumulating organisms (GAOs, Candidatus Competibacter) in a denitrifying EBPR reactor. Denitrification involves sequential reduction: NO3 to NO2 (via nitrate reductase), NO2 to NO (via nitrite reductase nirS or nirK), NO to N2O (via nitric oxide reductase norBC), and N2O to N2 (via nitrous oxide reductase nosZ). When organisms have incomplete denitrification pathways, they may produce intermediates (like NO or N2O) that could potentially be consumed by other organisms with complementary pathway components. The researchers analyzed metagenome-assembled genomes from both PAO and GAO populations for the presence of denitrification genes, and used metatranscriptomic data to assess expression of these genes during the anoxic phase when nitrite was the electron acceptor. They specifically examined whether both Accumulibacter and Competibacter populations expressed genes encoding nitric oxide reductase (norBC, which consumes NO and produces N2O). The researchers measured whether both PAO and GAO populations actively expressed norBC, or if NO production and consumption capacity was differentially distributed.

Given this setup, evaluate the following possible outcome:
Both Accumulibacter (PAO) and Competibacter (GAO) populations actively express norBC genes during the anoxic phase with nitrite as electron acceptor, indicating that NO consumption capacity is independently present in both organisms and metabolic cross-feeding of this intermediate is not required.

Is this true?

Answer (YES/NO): NO